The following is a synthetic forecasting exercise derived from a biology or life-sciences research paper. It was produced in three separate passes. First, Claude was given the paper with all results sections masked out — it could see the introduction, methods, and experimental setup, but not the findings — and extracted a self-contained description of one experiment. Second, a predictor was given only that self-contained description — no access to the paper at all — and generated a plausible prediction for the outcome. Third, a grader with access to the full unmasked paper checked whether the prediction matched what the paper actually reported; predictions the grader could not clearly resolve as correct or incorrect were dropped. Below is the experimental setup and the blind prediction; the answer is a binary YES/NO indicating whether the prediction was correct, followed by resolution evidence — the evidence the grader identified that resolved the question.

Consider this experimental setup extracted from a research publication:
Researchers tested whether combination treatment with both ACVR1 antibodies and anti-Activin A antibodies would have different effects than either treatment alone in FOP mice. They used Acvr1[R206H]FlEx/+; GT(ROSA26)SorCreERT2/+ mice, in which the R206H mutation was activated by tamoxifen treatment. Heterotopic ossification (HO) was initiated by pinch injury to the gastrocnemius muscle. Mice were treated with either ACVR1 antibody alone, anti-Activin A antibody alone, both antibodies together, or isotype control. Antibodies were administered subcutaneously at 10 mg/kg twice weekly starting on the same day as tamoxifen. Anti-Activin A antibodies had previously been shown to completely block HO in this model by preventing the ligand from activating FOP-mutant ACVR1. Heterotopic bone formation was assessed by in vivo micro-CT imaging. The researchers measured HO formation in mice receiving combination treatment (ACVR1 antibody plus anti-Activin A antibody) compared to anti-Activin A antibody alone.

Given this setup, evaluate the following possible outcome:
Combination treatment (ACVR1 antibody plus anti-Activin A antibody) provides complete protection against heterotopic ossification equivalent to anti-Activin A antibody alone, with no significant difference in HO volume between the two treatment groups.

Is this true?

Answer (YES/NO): NO